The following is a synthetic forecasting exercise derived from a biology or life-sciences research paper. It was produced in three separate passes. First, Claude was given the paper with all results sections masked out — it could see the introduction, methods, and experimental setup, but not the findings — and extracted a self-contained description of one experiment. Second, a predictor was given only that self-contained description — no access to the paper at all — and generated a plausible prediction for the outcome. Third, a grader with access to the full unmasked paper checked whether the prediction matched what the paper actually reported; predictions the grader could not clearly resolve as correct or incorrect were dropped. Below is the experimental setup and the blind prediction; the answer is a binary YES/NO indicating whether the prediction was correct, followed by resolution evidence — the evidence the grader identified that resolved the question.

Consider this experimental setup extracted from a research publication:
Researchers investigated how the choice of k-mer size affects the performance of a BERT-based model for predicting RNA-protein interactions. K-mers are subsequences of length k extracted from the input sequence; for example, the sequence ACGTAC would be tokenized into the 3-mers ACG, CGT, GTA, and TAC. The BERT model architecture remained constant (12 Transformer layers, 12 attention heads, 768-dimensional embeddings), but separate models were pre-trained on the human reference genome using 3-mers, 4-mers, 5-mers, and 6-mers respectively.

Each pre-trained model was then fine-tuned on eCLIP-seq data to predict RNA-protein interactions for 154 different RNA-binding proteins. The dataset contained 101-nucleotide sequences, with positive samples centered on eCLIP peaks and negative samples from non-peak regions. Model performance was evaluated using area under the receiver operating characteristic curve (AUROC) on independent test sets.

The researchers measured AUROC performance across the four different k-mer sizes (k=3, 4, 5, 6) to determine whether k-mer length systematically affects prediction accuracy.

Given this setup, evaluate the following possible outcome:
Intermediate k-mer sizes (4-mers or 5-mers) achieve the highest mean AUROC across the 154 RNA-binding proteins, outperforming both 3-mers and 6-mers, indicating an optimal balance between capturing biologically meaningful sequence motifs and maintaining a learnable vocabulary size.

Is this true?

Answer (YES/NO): NO